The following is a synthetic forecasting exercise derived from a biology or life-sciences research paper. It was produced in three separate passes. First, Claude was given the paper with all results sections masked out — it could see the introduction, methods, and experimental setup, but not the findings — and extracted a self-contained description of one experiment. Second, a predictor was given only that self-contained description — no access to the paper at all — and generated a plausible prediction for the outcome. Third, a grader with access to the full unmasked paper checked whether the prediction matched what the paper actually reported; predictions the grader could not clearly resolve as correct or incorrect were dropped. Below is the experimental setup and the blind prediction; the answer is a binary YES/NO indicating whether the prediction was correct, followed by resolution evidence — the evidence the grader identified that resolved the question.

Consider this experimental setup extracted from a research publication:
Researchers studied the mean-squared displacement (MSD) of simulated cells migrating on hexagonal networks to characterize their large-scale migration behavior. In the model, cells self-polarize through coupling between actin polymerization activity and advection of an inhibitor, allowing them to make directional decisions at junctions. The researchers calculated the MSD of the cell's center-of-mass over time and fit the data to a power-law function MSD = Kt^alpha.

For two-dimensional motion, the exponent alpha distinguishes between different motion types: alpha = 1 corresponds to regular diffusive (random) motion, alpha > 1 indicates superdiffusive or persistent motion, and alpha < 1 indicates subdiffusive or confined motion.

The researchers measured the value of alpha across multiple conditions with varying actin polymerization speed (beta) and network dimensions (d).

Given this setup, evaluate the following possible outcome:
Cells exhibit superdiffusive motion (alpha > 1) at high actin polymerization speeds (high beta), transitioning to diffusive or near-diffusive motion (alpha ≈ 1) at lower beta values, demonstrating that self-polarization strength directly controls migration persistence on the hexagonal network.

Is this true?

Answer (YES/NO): NO